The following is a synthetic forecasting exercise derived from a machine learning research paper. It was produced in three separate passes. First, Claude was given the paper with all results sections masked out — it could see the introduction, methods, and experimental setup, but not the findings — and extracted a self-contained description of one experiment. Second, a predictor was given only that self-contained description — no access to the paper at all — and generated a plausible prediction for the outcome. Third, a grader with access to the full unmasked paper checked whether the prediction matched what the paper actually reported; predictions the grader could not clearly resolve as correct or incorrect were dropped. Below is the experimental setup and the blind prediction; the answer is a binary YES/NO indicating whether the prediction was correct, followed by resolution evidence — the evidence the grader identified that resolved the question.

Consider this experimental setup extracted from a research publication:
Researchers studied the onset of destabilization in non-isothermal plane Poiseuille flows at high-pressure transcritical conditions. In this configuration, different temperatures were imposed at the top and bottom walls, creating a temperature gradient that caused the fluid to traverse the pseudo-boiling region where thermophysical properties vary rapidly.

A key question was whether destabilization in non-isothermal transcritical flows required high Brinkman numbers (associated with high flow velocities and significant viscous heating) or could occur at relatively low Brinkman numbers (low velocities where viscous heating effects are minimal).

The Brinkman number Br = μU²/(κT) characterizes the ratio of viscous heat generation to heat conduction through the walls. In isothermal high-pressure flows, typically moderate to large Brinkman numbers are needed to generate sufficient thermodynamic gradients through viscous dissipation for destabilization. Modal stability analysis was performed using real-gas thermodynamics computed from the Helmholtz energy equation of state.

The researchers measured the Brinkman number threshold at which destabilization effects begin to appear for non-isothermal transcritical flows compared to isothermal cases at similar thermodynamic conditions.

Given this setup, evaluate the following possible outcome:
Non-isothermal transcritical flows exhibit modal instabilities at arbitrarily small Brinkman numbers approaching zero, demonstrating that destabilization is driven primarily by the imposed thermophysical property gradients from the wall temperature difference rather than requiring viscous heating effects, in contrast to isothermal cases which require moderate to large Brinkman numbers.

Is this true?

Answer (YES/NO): YES